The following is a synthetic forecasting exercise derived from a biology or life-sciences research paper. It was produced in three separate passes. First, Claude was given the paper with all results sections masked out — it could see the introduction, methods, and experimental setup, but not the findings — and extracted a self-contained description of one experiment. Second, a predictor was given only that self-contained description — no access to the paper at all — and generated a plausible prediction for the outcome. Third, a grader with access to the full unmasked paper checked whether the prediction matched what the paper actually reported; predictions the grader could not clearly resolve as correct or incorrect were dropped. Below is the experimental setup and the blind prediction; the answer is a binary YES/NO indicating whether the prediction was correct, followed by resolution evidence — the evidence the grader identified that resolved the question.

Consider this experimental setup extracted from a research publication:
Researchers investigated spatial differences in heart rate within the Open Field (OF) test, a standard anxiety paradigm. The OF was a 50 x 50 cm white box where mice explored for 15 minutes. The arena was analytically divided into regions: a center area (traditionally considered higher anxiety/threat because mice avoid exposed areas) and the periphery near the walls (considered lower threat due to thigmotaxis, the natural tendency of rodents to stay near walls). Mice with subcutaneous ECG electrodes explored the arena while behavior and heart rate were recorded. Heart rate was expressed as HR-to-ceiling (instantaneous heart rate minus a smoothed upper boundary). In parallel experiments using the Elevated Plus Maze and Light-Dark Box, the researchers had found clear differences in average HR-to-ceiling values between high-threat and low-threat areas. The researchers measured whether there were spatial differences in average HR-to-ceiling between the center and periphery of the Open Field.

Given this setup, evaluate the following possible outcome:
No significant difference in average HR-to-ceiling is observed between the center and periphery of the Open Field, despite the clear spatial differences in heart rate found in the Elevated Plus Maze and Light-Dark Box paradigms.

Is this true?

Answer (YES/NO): YES